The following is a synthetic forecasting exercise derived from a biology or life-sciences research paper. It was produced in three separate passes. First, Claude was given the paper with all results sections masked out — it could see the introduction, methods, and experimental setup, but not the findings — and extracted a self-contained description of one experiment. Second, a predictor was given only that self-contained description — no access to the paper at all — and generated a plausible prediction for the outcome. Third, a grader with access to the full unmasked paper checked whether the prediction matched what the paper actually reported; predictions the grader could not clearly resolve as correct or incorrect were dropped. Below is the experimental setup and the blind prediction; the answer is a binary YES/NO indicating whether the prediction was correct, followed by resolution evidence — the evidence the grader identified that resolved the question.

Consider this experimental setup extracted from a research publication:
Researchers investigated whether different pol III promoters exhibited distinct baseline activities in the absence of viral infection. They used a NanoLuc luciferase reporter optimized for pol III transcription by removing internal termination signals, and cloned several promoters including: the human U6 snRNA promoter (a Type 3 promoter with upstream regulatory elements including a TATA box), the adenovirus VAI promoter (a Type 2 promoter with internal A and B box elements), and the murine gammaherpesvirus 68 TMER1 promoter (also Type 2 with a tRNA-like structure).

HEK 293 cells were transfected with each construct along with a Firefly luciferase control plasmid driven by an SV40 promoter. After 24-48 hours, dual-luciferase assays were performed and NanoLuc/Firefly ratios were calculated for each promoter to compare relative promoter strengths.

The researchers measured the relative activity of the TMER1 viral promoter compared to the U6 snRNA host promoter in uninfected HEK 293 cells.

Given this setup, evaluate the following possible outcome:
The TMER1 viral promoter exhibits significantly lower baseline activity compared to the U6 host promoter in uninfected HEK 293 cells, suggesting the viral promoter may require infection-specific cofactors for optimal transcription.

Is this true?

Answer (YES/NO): YES